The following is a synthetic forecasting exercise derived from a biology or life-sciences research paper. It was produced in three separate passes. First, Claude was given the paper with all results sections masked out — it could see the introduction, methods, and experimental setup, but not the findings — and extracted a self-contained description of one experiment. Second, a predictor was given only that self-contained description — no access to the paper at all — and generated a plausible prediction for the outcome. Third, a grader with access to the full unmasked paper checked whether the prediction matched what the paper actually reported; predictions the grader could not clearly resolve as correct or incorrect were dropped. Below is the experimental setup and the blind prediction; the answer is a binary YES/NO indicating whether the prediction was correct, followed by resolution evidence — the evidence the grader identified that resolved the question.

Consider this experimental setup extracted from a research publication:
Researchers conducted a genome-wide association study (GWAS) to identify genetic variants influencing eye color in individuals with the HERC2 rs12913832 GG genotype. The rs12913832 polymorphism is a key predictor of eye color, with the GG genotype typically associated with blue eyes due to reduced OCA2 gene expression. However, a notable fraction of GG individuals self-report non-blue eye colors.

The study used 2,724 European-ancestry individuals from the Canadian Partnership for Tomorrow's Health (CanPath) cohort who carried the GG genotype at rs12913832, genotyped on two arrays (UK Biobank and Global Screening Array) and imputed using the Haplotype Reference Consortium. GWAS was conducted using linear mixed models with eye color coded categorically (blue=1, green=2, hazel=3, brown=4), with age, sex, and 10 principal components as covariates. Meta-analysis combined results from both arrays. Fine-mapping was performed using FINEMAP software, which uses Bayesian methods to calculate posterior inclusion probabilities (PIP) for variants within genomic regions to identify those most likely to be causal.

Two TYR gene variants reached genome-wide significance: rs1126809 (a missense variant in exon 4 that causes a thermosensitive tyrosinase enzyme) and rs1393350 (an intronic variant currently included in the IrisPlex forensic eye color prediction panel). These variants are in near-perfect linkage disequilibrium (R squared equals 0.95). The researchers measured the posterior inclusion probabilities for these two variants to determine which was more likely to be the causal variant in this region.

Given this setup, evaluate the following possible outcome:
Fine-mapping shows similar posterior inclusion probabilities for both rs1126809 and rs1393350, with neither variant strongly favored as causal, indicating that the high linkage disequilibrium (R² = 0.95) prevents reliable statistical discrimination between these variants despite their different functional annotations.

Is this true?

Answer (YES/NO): NO